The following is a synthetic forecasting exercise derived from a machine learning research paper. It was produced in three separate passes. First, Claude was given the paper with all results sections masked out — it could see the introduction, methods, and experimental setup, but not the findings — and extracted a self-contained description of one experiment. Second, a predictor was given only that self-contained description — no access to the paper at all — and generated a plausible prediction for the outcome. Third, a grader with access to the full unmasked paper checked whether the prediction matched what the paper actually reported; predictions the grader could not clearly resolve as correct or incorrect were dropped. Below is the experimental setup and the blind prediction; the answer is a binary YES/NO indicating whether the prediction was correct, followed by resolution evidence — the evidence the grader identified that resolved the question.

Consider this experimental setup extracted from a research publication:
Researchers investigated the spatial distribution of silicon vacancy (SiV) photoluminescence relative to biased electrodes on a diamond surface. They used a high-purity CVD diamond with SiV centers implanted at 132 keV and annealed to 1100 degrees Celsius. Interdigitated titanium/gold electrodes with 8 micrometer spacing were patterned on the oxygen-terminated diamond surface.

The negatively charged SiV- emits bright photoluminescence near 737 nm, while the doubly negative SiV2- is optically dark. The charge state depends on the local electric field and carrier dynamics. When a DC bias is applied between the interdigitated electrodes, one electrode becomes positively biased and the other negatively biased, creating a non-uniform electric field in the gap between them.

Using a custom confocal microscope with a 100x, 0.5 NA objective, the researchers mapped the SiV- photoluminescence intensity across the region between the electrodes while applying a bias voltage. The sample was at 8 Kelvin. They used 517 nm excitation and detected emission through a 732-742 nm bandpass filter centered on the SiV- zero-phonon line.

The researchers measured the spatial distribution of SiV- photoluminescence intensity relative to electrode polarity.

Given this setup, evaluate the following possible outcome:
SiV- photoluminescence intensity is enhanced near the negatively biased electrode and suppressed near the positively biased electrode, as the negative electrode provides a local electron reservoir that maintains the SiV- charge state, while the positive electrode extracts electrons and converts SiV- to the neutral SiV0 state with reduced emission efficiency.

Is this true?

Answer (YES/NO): NO